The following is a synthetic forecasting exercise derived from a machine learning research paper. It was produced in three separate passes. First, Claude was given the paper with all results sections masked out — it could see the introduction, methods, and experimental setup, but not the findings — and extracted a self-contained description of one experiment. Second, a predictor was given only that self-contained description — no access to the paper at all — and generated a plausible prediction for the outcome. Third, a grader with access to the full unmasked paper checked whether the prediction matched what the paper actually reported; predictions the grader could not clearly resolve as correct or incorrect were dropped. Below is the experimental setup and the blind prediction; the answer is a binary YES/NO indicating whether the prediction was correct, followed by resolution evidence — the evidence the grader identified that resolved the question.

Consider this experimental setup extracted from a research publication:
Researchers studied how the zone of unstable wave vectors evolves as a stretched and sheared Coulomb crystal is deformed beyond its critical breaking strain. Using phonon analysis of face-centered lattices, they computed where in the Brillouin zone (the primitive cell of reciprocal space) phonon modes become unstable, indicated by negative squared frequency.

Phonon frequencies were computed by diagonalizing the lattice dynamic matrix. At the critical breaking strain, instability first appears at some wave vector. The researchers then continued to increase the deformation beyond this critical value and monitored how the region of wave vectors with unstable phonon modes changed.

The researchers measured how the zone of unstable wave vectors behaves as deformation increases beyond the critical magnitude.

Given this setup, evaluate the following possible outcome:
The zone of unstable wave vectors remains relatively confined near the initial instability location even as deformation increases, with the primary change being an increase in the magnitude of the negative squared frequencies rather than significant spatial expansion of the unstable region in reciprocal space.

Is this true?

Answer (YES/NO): NO